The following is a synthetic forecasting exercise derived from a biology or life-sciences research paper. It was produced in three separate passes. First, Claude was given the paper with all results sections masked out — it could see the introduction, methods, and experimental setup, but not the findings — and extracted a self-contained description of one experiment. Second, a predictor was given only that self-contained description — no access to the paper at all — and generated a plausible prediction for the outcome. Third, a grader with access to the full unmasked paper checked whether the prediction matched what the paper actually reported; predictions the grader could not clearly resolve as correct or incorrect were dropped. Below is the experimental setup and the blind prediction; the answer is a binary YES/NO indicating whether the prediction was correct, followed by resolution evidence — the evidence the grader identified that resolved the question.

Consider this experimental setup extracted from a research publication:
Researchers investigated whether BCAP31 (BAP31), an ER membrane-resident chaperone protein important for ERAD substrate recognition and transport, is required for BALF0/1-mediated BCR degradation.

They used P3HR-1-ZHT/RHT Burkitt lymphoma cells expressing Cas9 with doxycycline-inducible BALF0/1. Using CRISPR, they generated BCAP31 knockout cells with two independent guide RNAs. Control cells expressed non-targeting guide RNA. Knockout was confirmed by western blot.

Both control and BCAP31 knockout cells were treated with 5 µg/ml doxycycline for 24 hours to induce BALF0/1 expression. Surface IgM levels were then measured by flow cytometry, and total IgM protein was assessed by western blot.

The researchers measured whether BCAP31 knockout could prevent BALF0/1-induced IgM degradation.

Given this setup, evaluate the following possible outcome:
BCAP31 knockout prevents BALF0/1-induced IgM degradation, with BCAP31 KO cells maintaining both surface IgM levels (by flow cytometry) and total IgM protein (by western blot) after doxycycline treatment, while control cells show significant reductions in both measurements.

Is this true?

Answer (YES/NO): NO